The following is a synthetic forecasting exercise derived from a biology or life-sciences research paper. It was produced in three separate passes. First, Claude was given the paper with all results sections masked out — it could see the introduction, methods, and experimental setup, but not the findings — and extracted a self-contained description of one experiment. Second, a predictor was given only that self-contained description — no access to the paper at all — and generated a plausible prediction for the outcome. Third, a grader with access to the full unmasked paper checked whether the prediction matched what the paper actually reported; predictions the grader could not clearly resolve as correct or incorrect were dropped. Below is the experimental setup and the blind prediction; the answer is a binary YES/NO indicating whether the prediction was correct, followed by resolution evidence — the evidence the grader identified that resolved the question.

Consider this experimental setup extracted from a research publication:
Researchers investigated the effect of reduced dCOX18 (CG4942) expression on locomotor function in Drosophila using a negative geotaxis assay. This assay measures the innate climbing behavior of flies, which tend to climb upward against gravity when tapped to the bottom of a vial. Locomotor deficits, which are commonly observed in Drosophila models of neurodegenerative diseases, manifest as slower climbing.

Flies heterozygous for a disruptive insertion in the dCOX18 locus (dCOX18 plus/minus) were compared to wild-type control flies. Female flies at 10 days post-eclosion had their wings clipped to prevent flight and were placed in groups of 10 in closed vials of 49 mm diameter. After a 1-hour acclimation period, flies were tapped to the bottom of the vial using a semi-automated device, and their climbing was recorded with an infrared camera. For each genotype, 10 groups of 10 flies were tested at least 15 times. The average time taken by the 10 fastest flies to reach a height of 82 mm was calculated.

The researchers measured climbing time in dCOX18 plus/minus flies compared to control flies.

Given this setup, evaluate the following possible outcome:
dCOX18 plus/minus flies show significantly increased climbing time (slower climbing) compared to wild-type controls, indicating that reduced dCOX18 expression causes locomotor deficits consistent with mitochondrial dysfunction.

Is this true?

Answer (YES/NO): YES